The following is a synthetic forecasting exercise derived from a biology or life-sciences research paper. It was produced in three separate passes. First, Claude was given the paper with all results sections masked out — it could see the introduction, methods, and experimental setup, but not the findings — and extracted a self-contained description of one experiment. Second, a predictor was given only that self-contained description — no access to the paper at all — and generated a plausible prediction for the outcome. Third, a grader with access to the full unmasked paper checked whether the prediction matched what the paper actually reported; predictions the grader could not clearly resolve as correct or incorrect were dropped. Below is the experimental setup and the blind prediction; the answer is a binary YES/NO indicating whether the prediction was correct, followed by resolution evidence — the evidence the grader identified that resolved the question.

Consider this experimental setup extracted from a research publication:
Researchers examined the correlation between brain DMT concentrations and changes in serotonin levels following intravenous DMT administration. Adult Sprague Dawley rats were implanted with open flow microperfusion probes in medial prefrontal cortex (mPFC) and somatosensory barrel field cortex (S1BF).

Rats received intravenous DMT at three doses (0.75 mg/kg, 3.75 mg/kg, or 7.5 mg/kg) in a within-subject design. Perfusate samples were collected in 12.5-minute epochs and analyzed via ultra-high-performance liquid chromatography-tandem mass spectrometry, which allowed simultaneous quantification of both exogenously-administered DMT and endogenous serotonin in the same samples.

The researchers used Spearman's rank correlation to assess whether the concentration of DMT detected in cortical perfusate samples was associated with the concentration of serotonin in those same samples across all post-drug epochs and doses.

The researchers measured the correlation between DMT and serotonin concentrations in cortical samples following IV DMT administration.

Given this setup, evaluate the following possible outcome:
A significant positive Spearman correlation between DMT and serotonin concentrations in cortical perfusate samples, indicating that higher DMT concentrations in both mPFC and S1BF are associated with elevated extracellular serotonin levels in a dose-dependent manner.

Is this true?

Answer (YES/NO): YES